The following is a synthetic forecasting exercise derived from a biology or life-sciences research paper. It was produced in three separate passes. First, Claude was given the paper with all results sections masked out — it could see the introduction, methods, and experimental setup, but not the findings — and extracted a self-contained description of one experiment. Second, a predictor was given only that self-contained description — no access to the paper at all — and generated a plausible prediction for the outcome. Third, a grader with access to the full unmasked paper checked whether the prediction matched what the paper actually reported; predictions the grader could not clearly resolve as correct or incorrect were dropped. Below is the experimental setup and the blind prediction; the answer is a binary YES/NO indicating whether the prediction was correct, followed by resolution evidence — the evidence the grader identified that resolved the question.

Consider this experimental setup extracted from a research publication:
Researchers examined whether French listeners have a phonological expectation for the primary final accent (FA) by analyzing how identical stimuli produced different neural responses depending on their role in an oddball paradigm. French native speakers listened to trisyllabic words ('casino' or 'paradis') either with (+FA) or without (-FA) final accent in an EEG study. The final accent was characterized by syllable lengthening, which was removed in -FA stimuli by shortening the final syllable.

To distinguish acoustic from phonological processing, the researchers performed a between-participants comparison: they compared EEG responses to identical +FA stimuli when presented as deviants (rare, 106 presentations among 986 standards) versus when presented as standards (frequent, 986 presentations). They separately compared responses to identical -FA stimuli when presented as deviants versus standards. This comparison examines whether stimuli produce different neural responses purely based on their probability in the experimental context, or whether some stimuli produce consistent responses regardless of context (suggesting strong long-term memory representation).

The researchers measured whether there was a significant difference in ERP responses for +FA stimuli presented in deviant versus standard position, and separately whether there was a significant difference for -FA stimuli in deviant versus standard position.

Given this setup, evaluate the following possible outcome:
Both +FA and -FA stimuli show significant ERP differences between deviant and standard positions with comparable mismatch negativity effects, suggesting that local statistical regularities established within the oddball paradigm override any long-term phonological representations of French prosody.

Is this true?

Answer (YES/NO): NO